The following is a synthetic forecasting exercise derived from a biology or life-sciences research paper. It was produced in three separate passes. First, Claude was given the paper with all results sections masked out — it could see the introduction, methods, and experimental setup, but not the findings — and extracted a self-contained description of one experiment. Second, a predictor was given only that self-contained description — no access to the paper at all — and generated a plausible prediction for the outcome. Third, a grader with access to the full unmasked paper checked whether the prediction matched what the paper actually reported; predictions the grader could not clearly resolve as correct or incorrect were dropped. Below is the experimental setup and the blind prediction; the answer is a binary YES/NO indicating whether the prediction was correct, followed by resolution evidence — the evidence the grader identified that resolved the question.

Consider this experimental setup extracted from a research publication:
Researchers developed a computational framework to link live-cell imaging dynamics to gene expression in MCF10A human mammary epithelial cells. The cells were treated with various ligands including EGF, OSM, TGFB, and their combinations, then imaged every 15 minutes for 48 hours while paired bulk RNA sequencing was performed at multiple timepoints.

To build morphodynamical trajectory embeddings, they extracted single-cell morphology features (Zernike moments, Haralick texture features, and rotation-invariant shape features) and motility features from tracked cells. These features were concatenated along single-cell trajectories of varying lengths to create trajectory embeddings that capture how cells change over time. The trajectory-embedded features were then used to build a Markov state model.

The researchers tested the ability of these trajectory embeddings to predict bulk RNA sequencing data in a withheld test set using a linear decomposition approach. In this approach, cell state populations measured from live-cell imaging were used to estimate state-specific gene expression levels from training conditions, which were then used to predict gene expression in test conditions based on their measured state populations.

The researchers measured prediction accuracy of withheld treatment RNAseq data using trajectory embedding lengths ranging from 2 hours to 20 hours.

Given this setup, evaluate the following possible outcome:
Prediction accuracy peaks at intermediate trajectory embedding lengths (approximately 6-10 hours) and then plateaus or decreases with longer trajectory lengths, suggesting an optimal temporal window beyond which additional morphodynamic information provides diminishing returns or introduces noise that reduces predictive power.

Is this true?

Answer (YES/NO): YES